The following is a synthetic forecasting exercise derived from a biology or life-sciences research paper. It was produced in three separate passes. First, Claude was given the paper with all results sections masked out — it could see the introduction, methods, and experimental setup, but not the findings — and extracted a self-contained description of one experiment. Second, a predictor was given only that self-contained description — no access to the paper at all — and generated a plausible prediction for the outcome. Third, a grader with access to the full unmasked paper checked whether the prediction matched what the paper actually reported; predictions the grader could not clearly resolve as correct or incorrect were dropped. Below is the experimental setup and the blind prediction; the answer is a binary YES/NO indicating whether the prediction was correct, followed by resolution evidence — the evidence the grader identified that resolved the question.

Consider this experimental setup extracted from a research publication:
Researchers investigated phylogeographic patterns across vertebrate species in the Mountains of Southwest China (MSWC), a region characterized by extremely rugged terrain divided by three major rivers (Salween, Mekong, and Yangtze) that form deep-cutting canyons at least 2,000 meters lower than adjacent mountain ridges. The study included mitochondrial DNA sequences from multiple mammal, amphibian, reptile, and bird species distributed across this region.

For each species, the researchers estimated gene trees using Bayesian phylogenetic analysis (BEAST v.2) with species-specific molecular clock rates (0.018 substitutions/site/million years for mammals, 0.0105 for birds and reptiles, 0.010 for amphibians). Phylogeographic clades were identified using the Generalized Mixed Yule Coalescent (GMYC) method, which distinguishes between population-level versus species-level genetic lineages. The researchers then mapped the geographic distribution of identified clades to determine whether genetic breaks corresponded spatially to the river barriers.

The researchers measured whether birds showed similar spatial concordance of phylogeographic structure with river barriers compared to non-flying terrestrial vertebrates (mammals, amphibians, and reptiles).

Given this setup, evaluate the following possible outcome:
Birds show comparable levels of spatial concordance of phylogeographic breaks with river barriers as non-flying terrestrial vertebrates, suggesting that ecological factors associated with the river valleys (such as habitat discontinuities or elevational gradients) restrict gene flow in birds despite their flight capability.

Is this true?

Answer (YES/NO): NO